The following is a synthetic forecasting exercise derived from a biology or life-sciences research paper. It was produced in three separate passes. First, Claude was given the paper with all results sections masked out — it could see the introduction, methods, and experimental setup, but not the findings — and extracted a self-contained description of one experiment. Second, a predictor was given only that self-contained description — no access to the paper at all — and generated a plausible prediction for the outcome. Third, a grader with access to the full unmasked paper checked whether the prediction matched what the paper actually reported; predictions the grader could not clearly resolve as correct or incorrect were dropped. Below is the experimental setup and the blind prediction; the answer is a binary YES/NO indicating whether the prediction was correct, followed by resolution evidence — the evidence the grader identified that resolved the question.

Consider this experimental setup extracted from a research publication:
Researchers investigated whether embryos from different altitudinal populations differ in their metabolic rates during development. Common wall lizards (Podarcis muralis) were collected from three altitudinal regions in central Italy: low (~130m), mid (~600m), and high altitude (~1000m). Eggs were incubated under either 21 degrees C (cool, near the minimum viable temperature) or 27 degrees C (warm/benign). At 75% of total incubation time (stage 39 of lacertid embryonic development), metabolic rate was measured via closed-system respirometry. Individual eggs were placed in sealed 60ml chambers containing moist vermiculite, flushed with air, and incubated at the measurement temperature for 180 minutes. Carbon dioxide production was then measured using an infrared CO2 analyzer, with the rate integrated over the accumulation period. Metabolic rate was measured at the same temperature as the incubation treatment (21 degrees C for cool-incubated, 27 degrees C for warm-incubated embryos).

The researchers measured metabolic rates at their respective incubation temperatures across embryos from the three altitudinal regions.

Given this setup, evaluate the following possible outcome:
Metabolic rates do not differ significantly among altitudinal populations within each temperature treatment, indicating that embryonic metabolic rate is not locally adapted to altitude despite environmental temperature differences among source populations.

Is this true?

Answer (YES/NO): YES